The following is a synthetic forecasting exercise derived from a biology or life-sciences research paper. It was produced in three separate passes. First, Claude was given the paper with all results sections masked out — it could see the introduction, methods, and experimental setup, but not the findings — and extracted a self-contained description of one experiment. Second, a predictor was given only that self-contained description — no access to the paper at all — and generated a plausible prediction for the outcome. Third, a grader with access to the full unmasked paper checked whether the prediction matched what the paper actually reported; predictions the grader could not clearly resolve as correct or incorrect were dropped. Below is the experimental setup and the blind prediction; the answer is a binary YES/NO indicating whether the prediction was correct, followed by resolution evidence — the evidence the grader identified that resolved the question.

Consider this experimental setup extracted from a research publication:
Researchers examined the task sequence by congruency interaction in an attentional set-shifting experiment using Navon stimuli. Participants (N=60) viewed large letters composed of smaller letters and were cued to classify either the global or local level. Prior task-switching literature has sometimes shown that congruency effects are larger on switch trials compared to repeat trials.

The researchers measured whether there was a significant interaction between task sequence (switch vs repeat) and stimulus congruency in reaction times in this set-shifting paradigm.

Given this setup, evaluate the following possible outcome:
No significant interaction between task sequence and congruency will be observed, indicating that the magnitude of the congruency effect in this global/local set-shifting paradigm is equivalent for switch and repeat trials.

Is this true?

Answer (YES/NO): YES